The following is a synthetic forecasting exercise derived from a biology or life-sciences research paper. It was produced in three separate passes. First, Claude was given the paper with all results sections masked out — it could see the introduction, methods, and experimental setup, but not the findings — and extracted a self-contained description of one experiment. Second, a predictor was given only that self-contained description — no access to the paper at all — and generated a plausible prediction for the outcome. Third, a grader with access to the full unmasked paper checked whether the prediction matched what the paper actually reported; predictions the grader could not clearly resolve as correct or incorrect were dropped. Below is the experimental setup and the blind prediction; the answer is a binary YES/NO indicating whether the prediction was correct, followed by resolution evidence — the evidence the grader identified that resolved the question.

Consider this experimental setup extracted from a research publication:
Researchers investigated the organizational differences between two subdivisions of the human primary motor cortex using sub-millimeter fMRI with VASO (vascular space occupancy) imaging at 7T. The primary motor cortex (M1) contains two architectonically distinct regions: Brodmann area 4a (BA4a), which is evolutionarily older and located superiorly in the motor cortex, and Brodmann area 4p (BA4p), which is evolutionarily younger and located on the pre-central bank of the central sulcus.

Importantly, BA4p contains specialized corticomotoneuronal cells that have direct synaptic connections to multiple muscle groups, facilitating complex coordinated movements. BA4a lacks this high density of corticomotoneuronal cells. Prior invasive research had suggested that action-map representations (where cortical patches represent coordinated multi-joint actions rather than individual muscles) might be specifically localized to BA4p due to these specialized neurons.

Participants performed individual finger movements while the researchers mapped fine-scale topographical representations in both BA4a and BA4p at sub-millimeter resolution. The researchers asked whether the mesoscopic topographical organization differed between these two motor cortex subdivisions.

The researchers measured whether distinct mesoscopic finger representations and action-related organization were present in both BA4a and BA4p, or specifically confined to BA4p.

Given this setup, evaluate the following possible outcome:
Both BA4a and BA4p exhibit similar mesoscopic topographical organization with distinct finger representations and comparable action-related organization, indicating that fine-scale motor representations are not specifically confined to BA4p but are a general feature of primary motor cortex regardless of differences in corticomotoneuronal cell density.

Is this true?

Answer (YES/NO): NO